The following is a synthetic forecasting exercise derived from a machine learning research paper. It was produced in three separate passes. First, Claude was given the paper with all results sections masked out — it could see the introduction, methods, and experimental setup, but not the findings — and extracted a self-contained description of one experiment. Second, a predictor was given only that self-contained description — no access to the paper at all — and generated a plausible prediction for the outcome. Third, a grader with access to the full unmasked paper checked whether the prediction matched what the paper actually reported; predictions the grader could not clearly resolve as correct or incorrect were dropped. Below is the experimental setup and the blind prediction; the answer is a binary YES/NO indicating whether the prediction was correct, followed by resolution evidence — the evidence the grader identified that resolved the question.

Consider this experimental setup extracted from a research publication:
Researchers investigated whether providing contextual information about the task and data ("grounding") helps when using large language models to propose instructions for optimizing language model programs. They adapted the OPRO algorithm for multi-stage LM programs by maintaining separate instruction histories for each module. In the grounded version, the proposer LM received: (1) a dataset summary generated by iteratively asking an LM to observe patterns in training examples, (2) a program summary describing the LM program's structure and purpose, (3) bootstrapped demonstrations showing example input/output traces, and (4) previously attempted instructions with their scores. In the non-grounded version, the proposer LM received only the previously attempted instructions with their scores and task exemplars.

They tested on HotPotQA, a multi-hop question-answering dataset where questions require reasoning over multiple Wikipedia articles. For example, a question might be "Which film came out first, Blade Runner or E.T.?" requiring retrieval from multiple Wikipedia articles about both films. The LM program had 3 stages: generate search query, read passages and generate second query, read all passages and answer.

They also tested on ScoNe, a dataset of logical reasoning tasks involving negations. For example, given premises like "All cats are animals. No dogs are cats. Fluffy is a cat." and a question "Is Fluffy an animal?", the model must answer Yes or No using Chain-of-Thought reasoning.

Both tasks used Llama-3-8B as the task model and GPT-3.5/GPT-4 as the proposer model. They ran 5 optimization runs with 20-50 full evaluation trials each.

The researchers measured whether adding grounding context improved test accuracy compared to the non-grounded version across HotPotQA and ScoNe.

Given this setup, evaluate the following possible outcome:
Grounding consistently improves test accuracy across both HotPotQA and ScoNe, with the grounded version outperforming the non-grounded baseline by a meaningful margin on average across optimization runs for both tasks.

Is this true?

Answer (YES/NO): NO